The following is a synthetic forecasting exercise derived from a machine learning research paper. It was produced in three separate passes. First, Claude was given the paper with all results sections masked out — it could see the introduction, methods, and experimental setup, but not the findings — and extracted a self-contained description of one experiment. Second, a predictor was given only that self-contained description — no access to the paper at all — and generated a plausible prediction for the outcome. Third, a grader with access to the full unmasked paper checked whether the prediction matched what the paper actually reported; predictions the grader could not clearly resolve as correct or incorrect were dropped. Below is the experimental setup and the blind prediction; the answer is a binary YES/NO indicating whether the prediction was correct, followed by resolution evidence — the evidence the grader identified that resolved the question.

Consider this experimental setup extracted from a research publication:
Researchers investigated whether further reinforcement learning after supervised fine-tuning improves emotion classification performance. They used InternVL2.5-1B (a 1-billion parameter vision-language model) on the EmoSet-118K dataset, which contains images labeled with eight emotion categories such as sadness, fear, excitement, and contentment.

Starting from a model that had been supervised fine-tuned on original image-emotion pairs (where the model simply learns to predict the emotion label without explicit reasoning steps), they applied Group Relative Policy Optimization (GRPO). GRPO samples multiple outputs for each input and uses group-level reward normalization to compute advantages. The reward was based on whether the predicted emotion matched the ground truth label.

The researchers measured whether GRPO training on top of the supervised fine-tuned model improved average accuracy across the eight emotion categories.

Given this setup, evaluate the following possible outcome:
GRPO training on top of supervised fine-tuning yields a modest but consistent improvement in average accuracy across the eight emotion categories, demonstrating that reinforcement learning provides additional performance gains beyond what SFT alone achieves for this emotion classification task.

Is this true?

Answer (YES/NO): NO